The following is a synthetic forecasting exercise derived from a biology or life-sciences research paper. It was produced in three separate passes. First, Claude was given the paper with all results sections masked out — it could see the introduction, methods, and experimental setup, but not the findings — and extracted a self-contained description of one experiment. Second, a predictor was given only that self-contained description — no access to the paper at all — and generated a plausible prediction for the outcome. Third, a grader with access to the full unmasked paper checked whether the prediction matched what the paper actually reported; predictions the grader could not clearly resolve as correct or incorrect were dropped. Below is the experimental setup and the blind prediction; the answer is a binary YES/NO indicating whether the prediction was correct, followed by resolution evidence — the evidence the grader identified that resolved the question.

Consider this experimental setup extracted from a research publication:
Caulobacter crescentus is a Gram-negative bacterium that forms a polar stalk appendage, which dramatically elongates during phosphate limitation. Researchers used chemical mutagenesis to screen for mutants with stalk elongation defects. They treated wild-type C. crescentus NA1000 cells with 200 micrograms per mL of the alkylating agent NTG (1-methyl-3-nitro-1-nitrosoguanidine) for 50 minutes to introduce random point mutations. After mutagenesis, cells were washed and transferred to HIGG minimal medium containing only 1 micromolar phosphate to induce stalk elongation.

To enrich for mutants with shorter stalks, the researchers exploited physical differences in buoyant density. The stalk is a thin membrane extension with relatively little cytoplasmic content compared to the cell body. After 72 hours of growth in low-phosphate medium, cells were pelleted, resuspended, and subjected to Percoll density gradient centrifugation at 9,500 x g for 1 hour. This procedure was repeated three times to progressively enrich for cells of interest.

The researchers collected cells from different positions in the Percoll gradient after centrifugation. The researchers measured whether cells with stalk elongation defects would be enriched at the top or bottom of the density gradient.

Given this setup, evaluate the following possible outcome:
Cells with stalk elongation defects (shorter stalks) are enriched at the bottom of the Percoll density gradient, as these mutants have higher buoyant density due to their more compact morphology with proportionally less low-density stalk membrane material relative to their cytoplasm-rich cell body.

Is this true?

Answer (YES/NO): YES